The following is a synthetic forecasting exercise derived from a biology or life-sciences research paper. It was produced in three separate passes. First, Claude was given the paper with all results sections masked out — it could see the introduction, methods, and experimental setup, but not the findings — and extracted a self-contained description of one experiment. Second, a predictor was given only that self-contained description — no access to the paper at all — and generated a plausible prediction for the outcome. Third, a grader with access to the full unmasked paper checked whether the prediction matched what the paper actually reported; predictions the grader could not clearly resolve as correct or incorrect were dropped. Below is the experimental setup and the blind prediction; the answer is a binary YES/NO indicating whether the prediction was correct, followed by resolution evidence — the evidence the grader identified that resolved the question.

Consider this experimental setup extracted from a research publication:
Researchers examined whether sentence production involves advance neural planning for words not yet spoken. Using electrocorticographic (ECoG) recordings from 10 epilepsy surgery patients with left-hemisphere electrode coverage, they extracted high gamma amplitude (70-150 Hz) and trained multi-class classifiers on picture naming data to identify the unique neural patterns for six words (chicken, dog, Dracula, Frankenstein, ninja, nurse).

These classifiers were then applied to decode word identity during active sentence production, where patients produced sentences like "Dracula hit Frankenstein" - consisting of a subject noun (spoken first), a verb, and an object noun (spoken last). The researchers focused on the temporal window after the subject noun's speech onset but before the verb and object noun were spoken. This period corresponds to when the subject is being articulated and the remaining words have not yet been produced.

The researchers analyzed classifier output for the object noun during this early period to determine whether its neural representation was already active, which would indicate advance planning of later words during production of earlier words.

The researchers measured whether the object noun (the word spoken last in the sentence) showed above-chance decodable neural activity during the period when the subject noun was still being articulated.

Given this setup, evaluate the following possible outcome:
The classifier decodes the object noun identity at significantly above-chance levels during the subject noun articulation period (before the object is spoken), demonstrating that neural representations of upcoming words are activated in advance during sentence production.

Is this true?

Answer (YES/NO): NO